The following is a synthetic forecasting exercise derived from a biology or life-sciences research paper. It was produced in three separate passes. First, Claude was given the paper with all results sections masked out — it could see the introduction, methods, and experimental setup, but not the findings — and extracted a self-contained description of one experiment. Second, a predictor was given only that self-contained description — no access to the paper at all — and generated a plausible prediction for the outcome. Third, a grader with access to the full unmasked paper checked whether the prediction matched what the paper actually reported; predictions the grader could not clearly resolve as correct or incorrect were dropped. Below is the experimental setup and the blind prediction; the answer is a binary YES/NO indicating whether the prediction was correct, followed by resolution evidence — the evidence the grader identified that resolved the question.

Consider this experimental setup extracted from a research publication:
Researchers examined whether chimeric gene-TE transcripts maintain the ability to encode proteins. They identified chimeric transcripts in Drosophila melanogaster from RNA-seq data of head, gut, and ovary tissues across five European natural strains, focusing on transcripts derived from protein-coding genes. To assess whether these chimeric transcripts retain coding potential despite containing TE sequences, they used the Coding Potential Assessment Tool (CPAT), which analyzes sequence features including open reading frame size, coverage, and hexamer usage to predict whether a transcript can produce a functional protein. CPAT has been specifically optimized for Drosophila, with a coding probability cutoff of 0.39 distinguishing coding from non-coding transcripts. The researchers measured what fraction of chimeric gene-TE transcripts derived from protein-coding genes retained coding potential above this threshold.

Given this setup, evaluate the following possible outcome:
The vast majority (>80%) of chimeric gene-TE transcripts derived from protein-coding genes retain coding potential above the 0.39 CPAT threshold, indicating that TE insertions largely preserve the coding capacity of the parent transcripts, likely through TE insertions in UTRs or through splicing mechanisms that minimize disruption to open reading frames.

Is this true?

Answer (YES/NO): YES